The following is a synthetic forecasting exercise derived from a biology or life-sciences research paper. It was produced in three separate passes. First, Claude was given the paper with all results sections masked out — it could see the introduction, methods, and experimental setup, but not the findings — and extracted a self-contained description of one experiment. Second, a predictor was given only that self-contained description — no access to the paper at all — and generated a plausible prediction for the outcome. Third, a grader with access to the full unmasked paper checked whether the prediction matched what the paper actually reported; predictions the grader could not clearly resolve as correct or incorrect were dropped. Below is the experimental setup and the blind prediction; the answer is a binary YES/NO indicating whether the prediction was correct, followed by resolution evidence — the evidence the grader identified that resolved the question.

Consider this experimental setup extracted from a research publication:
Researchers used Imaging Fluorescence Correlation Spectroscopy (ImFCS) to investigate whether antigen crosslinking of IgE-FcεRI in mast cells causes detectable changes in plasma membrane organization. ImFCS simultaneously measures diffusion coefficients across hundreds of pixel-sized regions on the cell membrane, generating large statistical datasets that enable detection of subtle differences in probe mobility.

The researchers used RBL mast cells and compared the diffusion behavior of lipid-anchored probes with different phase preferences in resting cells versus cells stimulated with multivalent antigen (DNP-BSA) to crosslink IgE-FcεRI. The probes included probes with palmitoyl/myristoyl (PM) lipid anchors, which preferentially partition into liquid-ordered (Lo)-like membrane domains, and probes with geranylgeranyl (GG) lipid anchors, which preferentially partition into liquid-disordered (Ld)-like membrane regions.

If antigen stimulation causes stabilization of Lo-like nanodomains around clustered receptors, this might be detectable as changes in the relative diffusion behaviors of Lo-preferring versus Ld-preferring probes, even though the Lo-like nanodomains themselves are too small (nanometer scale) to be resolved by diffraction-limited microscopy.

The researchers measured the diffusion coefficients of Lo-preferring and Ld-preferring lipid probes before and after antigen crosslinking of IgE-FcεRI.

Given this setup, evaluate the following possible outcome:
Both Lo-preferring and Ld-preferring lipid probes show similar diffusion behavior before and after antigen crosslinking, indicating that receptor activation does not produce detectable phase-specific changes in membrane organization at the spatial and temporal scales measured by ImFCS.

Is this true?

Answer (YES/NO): NO